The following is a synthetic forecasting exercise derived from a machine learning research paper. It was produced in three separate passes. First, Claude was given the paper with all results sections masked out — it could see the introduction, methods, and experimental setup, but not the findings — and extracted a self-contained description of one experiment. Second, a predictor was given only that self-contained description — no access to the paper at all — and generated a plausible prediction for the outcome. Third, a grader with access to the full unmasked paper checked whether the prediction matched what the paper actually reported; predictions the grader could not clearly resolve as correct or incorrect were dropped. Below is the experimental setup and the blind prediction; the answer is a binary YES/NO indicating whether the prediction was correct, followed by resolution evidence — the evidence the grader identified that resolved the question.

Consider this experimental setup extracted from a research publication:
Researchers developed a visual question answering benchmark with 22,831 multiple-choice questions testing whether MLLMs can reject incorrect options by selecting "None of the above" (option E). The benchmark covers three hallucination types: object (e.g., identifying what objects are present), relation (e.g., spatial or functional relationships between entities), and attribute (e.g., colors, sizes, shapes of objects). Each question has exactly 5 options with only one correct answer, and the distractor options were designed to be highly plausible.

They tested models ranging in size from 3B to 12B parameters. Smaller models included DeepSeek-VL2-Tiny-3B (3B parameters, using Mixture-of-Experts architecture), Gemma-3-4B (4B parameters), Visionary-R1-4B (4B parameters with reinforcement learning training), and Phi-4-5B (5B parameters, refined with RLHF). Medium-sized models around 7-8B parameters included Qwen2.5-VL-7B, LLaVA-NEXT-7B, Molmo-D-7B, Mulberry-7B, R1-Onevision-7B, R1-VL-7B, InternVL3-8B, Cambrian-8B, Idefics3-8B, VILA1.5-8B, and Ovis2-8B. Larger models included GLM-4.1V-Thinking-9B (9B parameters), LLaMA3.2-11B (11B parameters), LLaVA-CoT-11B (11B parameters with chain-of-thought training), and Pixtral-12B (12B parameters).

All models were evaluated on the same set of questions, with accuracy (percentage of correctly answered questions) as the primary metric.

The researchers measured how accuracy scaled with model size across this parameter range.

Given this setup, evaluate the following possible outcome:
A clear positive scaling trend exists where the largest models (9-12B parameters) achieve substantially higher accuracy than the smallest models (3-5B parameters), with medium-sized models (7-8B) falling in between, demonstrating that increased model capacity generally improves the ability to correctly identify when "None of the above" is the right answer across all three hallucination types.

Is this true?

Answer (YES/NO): NO